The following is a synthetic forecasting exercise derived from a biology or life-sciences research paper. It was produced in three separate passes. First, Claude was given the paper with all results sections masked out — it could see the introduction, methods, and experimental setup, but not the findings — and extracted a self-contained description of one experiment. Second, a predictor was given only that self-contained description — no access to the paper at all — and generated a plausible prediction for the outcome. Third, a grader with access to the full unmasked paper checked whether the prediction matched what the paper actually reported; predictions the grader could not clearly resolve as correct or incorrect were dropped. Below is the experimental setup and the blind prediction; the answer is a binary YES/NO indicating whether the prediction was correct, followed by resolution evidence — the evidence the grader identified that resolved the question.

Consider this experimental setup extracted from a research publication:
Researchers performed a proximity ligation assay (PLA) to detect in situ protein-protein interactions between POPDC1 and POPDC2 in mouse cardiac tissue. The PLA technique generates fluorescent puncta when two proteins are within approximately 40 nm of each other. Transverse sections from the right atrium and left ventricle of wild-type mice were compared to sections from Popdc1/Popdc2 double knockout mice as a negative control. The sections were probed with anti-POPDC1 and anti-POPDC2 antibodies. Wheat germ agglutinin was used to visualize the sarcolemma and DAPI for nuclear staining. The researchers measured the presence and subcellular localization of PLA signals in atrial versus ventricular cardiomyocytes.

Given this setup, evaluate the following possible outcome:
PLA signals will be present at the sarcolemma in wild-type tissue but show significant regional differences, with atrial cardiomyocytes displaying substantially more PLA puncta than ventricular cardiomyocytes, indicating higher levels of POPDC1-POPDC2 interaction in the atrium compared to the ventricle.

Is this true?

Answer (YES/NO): NO